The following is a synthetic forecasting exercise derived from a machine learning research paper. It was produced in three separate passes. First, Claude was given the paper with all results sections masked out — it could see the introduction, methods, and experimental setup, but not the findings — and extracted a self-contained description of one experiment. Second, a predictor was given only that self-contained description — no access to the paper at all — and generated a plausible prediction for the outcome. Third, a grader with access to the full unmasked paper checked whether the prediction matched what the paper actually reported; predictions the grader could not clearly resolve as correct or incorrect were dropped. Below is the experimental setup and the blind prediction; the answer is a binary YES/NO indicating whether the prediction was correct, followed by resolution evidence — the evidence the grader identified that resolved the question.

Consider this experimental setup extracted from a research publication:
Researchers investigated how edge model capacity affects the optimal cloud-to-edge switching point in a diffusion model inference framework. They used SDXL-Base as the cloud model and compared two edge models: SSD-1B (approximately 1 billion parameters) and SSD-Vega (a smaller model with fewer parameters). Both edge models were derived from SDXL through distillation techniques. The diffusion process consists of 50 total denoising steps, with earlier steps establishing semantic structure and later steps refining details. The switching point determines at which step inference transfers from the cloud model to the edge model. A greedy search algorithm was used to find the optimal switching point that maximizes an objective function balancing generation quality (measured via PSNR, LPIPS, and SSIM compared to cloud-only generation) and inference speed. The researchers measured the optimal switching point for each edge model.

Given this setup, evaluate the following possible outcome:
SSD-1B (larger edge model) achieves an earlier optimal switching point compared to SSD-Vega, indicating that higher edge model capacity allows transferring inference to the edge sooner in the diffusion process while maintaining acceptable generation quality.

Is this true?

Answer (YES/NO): NO